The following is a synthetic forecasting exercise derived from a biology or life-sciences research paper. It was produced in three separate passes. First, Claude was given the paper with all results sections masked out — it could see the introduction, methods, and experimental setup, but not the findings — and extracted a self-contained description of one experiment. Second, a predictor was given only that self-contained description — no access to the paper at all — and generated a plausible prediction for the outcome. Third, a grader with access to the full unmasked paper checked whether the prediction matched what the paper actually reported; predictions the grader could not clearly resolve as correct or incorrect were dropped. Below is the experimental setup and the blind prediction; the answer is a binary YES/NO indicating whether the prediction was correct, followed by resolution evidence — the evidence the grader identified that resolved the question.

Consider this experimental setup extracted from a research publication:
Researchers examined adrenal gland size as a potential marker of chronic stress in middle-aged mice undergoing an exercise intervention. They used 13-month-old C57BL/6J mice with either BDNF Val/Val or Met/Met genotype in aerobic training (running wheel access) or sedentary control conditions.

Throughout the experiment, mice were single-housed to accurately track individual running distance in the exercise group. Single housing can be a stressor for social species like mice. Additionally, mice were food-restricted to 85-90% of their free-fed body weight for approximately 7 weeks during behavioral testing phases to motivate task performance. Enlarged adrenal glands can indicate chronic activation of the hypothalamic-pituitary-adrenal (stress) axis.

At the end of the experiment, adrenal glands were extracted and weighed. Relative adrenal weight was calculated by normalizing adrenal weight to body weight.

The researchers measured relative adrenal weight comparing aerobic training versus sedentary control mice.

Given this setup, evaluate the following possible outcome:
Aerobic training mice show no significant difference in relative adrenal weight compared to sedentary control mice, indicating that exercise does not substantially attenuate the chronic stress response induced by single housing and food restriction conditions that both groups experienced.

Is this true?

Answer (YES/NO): YES